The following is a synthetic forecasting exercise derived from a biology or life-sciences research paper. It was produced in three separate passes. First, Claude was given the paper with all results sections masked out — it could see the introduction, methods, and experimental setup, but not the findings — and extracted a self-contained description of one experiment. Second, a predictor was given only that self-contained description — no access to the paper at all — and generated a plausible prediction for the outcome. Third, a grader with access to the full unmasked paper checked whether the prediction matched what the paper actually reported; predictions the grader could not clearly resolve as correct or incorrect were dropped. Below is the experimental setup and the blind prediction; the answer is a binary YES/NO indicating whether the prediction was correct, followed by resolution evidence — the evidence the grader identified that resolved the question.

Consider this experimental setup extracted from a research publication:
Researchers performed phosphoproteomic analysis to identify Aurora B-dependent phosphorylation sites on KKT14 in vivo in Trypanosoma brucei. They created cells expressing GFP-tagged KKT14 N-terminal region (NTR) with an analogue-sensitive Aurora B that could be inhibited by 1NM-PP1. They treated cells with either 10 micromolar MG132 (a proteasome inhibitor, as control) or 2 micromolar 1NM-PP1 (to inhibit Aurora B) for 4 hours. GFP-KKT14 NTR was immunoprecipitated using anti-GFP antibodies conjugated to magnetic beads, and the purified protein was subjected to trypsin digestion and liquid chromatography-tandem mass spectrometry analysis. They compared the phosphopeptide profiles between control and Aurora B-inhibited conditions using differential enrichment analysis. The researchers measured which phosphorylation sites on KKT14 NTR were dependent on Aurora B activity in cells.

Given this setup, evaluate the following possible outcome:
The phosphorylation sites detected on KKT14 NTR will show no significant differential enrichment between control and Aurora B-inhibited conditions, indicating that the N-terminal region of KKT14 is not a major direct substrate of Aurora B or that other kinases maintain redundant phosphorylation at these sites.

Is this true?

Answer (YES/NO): NO